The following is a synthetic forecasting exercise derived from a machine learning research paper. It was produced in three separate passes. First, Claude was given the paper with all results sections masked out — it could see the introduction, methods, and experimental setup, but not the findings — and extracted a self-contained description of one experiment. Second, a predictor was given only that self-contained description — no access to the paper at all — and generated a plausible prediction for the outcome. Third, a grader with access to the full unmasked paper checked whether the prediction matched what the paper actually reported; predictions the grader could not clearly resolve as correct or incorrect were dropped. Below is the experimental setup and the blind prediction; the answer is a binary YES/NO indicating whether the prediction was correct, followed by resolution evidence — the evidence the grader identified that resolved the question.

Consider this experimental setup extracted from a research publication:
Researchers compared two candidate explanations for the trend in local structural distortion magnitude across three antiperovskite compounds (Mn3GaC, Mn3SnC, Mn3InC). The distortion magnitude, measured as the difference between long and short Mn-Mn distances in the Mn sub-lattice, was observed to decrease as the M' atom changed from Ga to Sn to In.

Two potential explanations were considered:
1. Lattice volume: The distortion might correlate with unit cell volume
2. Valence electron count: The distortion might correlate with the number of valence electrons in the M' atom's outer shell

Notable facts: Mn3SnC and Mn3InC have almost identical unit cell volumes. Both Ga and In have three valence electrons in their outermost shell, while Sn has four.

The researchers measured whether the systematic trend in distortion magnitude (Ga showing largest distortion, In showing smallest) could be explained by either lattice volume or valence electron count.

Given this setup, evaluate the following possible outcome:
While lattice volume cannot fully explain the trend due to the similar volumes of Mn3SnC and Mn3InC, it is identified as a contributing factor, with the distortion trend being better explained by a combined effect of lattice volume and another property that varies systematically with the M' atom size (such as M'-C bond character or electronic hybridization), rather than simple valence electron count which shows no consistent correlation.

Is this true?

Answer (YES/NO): NO